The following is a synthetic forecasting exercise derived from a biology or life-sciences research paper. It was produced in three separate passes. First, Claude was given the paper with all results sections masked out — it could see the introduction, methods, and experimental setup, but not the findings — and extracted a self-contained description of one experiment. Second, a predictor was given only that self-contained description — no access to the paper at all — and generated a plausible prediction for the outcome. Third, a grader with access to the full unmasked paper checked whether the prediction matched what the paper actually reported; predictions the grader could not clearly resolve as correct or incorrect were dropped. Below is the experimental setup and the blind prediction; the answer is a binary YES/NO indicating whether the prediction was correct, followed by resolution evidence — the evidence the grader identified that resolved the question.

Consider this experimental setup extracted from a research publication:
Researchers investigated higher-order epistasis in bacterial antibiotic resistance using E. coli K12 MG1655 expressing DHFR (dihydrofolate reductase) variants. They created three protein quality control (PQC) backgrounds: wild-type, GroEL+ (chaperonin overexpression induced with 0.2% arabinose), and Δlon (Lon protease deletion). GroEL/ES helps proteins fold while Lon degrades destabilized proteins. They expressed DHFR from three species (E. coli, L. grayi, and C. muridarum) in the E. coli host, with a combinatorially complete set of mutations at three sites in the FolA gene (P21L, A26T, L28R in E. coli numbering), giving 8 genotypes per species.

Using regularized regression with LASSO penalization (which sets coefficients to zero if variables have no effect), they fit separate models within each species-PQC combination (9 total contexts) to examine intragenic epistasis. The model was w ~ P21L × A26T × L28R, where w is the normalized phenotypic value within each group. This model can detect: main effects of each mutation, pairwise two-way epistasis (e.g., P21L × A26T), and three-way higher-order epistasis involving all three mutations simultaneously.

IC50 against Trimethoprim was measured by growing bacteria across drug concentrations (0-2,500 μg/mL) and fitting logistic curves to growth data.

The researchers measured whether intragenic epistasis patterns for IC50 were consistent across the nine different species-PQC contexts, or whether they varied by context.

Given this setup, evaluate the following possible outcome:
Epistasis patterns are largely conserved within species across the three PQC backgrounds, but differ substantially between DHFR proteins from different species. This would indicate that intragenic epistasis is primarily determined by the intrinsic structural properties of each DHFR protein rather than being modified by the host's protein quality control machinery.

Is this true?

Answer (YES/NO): NO